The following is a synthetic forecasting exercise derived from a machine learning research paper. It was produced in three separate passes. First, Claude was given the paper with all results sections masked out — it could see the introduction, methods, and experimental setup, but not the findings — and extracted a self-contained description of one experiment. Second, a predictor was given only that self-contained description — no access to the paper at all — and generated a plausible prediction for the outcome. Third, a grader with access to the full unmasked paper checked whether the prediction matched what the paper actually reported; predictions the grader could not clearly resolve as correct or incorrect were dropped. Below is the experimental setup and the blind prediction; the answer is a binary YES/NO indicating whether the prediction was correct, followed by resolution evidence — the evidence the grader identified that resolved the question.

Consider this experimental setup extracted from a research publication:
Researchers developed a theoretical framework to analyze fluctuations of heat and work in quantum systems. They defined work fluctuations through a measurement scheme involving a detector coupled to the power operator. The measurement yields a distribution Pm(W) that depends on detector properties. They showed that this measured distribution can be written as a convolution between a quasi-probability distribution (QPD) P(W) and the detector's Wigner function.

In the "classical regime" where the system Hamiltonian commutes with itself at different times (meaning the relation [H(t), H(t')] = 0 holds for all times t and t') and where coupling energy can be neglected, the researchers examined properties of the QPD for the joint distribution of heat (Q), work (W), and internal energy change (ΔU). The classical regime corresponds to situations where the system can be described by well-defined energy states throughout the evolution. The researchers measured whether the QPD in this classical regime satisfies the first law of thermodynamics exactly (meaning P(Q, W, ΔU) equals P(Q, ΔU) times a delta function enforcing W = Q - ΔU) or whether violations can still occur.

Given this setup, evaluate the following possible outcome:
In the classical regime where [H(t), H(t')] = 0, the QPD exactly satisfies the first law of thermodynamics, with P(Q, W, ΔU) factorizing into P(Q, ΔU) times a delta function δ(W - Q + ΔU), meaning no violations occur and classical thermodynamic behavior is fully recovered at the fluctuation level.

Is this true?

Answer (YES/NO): YES